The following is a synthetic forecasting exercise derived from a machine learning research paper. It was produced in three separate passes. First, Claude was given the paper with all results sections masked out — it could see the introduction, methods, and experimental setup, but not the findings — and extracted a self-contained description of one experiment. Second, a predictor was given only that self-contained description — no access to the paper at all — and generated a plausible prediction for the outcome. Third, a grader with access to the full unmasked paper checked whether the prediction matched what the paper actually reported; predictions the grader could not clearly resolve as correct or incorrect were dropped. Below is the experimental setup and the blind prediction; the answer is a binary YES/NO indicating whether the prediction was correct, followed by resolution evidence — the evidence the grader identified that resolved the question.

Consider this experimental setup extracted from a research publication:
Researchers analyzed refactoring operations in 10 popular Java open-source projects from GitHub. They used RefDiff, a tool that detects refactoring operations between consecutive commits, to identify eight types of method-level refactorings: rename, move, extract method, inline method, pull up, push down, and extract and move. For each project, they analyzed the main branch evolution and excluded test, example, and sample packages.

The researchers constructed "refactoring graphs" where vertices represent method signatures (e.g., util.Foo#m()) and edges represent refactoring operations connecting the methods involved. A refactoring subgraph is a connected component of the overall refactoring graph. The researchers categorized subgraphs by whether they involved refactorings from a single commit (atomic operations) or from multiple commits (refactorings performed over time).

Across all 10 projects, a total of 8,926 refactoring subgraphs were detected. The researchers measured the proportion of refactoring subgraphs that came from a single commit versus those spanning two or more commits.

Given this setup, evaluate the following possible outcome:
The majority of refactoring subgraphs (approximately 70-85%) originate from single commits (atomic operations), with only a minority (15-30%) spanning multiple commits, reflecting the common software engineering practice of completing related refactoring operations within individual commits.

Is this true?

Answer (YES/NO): NO